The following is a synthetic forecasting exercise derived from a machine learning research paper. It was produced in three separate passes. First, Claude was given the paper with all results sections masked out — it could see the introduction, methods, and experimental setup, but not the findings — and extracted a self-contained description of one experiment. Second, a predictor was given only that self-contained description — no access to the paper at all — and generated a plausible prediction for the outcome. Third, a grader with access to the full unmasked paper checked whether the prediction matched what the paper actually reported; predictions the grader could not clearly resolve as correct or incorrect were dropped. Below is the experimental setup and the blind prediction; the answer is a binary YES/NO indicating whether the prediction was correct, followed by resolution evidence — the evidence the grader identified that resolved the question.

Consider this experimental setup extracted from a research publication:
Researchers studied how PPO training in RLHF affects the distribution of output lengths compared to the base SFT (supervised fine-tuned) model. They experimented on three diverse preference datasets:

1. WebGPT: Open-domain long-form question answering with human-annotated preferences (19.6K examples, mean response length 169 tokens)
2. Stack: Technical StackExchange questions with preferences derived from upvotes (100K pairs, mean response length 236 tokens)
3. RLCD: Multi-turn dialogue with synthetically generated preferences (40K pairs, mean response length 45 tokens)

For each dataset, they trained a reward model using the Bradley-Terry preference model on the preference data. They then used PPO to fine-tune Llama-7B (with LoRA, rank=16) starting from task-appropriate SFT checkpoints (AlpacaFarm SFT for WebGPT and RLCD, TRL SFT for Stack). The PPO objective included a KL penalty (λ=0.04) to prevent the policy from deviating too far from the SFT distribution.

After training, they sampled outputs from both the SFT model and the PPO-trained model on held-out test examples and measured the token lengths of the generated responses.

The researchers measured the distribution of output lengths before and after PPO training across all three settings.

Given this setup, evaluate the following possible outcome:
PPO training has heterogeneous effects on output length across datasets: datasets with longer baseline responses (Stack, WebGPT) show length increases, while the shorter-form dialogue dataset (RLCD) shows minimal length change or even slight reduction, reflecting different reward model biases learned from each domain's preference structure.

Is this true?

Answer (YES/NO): NO